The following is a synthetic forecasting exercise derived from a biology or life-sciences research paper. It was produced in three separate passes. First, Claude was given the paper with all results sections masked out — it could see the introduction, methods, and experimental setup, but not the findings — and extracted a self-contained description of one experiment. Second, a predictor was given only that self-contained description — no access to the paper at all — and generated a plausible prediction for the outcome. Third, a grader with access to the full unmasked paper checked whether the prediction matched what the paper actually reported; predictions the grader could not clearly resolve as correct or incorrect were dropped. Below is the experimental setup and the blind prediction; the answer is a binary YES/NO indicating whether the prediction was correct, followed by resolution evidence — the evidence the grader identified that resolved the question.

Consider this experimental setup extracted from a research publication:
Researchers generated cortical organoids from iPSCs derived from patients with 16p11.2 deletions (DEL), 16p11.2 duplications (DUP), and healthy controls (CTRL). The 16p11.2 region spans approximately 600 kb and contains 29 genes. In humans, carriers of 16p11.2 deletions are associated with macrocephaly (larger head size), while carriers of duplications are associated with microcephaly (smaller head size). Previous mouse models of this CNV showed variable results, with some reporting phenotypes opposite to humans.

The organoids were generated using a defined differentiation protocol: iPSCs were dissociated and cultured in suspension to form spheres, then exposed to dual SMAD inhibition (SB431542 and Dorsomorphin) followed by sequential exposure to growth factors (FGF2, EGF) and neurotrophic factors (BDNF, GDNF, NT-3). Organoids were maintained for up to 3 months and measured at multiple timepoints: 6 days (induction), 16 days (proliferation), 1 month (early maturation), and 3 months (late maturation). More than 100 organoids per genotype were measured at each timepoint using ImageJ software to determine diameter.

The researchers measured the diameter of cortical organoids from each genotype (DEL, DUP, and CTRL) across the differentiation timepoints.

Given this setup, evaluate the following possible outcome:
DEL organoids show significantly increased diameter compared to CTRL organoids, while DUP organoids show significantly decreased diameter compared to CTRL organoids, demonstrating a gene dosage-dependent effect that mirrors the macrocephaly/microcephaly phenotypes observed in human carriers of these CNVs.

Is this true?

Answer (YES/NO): YES